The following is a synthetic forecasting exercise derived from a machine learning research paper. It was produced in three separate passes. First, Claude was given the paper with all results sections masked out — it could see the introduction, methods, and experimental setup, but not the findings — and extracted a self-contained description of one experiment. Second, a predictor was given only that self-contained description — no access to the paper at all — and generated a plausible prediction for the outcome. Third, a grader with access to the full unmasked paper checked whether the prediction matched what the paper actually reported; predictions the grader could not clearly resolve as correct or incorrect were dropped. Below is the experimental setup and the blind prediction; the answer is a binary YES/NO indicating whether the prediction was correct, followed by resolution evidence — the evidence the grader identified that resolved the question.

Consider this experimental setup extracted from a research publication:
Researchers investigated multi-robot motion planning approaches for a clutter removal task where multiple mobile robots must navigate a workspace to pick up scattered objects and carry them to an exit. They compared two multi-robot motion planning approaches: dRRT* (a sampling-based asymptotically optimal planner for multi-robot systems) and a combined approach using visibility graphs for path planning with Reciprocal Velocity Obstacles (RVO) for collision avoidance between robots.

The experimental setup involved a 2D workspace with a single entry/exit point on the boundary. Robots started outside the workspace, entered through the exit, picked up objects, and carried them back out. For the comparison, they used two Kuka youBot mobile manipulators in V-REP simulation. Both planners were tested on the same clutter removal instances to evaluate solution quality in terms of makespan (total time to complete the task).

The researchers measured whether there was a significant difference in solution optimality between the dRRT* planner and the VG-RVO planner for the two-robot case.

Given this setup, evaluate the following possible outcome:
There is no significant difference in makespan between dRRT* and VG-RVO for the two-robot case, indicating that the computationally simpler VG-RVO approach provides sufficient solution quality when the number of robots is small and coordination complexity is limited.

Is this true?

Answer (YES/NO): YES